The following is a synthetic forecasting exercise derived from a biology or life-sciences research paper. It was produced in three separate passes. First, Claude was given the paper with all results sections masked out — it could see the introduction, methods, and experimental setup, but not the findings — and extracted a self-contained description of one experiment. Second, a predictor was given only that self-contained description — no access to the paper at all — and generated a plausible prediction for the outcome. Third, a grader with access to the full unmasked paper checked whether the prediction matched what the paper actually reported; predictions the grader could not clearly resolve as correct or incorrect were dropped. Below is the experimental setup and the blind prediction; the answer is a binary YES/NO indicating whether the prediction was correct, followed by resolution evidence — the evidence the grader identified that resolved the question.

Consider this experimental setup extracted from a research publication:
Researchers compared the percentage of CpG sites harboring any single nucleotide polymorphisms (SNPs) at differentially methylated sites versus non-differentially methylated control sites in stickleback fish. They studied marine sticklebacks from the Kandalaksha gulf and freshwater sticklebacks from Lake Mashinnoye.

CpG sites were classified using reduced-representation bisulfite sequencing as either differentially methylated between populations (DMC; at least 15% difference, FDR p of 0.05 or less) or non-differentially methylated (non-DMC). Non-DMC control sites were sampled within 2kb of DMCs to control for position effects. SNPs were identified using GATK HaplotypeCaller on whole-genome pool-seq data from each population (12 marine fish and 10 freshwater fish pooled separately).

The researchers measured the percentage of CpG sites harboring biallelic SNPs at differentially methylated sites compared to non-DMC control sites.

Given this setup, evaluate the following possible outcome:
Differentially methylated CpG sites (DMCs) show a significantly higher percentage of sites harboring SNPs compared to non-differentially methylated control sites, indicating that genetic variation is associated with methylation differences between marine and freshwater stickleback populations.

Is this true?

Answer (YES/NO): YES